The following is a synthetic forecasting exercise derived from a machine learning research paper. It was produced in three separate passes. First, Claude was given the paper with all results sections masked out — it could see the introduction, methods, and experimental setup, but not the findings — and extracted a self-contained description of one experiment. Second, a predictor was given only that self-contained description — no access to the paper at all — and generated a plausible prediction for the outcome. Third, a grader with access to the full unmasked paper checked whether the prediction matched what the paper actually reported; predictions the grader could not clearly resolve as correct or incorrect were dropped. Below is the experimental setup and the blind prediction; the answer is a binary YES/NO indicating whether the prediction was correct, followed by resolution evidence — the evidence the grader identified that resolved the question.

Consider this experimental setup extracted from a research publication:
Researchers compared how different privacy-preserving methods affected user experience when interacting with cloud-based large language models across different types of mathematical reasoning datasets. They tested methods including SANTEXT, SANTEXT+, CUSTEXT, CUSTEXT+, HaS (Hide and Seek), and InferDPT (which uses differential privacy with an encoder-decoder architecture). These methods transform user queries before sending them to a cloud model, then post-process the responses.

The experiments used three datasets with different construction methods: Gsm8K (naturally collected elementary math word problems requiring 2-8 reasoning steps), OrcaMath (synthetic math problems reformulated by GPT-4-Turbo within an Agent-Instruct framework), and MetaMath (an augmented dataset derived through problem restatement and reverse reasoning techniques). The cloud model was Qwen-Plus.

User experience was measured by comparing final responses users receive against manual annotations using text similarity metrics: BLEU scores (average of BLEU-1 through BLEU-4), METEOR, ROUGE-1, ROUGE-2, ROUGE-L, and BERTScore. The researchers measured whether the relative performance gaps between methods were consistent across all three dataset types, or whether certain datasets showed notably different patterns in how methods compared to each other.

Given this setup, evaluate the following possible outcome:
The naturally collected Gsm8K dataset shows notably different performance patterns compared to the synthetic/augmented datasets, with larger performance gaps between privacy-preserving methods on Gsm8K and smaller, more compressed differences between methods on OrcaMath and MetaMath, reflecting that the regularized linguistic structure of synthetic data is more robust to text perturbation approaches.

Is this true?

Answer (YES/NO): NO